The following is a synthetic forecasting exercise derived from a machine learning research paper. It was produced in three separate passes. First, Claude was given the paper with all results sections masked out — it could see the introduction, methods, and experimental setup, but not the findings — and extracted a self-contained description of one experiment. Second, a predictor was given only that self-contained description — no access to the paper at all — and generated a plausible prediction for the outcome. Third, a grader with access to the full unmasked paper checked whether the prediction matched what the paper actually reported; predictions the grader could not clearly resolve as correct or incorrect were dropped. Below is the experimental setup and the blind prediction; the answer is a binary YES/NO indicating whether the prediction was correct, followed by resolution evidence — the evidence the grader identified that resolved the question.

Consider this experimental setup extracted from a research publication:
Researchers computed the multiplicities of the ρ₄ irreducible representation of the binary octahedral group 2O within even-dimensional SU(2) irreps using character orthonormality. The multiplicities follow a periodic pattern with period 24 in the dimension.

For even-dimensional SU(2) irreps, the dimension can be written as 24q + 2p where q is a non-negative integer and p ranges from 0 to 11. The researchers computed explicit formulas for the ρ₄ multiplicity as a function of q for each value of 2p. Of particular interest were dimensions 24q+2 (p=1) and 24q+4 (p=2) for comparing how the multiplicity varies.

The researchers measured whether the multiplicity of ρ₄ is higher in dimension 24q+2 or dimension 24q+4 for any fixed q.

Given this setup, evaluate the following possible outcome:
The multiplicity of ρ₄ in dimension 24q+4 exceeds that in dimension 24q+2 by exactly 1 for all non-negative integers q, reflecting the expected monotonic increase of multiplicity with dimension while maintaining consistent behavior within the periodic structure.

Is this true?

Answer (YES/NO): NO